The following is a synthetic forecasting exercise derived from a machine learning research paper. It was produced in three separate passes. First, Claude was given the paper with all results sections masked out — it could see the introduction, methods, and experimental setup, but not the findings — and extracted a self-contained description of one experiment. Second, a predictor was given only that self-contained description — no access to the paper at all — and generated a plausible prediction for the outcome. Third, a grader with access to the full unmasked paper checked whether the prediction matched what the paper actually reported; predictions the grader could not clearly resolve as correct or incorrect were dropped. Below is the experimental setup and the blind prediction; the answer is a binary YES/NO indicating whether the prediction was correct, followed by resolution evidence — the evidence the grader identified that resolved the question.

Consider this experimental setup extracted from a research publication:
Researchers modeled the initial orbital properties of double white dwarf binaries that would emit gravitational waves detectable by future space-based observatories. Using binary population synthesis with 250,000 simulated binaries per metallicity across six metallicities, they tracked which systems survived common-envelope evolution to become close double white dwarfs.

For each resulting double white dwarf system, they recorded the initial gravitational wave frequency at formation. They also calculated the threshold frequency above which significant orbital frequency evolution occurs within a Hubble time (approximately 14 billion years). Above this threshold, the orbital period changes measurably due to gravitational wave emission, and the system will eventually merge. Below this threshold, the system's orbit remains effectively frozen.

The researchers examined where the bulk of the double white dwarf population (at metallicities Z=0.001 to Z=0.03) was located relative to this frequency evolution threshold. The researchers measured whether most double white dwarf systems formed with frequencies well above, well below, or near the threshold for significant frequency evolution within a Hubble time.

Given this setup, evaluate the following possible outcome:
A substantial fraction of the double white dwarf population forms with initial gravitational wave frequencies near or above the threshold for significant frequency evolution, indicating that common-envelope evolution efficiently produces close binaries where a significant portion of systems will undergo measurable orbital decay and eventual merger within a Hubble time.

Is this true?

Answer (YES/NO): YES